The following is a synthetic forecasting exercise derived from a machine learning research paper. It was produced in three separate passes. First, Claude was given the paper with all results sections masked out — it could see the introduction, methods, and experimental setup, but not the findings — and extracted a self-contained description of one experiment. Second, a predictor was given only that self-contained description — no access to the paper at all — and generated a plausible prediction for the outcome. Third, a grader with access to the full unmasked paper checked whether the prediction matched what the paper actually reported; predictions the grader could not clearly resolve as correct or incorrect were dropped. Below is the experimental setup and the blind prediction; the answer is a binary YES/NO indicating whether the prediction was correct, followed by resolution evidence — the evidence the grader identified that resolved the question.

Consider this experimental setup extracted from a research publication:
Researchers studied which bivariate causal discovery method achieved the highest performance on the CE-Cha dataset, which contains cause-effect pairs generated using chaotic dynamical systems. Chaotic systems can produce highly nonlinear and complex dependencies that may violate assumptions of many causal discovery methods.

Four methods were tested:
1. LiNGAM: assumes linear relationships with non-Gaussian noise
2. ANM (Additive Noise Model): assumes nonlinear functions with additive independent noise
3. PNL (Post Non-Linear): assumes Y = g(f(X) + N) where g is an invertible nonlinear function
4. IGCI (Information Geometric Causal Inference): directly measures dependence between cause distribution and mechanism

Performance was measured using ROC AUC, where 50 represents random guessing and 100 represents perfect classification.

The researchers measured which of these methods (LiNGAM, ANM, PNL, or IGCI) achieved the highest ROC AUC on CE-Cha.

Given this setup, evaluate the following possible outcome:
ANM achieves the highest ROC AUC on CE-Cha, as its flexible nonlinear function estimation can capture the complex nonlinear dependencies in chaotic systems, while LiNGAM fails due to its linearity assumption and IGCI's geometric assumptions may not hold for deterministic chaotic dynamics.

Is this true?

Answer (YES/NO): NO